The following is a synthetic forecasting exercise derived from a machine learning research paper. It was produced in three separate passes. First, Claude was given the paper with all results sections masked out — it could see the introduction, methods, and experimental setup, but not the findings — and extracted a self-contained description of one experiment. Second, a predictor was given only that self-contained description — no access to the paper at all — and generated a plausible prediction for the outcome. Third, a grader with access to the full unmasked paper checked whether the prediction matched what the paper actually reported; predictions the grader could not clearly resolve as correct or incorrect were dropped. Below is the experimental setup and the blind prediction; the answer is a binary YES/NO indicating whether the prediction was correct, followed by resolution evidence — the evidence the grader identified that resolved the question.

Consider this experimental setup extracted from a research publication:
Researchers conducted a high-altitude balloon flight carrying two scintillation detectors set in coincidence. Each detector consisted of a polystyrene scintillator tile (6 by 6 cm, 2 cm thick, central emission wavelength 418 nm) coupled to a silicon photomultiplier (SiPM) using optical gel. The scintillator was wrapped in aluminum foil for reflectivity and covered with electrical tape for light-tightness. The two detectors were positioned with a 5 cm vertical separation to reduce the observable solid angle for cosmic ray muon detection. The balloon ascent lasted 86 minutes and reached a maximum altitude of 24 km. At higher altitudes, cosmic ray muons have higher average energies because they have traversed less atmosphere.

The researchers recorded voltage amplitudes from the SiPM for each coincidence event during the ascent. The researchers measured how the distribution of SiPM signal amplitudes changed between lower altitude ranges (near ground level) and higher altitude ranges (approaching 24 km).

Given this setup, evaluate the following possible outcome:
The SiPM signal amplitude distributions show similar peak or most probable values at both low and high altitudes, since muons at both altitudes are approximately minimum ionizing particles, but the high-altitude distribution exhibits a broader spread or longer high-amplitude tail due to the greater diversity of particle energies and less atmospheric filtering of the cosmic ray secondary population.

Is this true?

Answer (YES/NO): NO